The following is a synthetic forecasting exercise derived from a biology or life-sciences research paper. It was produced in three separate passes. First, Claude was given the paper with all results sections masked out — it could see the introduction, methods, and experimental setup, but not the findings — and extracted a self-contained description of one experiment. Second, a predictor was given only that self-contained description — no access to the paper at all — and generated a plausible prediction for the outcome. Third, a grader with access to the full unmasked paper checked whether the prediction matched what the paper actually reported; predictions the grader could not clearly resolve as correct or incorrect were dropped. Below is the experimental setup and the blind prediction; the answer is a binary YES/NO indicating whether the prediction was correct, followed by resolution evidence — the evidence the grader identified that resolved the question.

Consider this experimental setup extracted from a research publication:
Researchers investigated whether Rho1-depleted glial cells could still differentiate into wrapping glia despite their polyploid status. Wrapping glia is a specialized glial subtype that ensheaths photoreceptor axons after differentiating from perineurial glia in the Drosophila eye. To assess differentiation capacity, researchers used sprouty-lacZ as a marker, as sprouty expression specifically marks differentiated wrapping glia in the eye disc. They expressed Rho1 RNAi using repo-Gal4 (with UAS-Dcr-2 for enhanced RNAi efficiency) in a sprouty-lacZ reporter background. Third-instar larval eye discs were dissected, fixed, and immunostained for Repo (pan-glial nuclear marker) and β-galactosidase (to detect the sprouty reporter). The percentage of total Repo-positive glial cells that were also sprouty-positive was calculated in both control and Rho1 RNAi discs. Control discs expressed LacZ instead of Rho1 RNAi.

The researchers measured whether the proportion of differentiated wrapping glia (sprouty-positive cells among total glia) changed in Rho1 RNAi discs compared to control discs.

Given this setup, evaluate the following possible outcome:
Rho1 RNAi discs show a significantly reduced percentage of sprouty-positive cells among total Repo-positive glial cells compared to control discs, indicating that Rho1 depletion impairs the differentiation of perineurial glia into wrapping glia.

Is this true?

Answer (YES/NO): NO